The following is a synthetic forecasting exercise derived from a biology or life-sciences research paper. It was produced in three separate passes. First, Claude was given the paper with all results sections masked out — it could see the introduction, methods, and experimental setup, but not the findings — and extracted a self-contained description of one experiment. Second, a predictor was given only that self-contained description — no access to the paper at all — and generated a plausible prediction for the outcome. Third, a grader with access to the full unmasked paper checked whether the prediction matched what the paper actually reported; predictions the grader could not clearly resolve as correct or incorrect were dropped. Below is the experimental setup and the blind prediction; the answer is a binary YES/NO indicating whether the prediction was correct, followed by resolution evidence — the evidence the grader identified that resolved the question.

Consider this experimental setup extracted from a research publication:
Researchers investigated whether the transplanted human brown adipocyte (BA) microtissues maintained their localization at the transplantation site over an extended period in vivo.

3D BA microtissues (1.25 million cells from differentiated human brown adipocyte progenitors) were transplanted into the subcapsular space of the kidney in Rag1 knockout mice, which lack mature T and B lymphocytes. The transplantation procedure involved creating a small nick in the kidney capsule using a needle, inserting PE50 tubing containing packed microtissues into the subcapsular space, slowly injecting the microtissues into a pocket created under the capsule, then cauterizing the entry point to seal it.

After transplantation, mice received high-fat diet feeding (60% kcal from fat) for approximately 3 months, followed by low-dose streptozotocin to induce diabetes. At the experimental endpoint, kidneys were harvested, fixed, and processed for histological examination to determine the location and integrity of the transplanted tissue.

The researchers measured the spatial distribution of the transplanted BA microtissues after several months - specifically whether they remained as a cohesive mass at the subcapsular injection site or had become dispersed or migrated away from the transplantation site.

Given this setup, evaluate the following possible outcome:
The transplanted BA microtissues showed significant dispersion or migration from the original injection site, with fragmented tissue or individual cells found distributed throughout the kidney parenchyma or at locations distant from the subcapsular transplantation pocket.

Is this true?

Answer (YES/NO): NO